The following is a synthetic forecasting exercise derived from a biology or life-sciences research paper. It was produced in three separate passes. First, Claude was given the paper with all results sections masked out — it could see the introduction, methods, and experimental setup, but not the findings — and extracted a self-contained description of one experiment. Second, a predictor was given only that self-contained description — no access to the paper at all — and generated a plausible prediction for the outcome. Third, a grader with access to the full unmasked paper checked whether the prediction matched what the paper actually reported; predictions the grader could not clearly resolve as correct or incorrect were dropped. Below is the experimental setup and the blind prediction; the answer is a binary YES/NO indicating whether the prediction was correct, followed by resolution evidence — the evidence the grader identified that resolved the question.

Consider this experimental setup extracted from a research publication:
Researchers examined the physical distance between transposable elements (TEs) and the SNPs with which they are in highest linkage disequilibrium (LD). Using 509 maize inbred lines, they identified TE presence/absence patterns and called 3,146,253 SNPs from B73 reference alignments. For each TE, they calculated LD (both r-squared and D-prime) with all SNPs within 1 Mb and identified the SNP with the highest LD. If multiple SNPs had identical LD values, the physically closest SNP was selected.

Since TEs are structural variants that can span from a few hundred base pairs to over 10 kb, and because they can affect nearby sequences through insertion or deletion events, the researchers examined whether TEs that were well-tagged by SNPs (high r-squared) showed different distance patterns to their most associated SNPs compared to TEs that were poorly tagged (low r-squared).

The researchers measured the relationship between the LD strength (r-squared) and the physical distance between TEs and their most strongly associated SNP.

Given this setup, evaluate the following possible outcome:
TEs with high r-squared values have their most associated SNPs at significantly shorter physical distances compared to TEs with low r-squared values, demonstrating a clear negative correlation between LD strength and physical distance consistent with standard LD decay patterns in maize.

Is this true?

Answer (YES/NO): YES